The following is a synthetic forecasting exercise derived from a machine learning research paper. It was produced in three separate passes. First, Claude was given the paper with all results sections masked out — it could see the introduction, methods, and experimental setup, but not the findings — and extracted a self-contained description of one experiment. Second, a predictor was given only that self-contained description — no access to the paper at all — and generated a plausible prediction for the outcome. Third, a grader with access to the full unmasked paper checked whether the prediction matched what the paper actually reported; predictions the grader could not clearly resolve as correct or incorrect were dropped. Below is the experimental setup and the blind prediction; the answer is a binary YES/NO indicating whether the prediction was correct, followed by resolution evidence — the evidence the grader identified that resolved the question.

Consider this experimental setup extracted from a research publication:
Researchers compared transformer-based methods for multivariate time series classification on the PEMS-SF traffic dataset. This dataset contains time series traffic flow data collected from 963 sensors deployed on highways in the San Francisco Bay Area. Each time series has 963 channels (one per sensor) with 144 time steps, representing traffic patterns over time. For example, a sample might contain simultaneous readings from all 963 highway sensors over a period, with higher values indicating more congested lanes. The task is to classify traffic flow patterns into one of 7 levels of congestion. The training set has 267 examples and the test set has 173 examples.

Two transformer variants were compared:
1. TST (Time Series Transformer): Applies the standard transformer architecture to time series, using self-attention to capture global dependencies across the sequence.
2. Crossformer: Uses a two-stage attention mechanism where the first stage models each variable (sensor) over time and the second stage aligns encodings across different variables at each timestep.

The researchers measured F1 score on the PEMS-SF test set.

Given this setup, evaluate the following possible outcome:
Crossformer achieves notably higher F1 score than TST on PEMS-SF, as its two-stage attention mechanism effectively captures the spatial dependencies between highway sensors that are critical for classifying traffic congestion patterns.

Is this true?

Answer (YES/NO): NO